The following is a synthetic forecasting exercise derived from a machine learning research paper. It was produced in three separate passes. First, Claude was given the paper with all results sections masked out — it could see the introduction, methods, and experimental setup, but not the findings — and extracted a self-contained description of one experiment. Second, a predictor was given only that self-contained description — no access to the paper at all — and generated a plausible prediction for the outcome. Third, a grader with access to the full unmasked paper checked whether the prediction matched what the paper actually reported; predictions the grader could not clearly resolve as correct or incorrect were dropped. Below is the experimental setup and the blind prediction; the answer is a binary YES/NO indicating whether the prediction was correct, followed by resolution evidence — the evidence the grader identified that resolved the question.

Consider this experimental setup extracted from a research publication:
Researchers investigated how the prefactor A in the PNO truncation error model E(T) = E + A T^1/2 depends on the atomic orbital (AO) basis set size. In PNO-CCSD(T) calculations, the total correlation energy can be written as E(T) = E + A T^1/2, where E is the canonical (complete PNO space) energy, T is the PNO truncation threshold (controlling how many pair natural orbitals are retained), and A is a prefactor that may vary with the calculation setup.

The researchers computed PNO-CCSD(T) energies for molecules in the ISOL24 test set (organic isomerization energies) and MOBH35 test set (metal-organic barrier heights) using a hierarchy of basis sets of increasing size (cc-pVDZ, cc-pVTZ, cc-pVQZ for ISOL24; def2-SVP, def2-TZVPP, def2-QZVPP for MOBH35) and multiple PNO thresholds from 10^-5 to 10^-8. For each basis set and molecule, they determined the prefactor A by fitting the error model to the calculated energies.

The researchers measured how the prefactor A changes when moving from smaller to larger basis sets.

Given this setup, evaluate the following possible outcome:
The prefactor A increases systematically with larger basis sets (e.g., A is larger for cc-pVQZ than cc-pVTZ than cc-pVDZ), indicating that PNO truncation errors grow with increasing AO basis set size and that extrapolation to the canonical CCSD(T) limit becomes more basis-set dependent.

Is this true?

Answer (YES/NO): YES